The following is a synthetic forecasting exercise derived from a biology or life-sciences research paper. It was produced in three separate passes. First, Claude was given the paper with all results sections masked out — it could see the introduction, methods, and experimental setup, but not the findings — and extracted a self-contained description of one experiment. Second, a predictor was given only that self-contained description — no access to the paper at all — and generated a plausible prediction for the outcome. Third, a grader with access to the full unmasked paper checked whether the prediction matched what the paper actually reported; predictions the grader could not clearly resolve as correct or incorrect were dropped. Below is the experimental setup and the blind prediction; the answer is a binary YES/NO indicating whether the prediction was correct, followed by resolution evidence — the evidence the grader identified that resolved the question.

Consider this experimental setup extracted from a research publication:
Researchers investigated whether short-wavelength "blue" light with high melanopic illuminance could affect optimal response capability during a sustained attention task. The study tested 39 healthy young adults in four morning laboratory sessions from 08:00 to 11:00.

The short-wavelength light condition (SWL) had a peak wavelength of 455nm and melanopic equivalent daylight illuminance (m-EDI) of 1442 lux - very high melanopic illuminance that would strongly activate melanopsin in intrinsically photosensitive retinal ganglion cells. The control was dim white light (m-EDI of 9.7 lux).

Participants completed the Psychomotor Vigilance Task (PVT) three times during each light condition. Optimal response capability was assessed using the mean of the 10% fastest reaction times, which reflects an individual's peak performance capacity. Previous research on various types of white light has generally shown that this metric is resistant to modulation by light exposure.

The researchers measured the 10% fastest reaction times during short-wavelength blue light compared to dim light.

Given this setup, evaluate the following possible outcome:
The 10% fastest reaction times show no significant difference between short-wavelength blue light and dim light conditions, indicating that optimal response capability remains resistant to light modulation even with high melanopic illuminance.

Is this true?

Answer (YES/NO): YES